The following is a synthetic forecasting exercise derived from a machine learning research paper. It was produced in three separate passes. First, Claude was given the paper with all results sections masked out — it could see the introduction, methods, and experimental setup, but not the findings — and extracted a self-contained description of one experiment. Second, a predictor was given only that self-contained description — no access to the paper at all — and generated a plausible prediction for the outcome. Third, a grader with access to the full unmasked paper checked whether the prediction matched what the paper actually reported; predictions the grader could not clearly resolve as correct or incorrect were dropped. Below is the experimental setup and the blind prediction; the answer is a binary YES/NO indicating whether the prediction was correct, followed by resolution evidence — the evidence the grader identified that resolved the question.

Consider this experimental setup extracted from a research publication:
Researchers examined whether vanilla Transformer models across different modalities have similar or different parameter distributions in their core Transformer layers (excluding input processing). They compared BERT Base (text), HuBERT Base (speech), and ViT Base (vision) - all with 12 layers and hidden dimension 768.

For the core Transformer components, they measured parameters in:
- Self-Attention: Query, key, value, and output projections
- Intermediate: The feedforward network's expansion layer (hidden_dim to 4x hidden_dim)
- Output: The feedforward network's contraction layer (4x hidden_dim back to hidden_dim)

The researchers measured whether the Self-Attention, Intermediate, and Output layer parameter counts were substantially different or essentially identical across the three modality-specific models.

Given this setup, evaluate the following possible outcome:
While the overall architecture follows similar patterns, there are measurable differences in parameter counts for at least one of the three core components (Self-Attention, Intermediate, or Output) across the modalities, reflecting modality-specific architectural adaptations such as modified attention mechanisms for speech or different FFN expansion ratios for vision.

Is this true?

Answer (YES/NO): NO